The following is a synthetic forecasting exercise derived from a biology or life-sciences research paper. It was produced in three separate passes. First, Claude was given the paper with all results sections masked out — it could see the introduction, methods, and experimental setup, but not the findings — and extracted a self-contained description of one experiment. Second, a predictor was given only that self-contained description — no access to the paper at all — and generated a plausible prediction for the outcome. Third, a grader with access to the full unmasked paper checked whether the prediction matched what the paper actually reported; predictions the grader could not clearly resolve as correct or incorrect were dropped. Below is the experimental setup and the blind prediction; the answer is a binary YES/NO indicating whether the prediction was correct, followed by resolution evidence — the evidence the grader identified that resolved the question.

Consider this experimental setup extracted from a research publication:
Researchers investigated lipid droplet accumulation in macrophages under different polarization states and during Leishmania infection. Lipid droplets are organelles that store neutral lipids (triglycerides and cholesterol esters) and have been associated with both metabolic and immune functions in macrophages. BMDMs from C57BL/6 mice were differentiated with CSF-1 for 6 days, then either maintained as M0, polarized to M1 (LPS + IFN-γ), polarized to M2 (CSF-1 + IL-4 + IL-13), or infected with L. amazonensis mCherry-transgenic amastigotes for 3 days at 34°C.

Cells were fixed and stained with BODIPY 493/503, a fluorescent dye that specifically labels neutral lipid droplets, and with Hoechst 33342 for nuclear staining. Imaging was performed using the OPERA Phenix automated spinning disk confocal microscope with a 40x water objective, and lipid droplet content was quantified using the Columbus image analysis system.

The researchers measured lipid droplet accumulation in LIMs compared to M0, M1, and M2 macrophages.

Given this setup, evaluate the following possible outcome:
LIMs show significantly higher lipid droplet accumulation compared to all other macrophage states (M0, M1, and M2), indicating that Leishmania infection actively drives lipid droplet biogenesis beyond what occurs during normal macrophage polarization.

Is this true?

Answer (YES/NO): NO